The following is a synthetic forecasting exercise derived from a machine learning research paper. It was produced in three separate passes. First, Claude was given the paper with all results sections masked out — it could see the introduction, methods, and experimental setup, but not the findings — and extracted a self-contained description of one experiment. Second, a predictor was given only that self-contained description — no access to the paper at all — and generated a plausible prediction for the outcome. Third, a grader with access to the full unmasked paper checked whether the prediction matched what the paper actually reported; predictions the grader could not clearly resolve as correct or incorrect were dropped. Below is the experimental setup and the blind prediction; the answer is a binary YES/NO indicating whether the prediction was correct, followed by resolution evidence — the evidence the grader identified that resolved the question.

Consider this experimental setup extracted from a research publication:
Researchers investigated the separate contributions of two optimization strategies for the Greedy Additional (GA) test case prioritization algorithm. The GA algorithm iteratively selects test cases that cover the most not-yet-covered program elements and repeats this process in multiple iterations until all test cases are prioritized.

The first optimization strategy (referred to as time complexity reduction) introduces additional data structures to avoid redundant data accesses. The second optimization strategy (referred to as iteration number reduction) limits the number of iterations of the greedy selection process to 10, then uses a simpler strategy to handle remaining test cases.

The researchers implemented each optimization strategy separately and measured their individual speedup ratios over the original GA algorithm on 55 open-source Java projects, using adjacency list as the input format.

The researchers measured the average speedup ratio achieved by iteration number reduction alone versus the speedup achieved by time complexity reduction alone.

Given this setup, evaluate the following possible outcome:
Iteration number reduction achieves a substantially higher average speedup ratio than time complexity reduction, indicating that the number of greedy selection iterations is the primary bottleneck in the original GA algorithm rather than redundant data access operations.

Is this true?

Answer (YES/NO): NO